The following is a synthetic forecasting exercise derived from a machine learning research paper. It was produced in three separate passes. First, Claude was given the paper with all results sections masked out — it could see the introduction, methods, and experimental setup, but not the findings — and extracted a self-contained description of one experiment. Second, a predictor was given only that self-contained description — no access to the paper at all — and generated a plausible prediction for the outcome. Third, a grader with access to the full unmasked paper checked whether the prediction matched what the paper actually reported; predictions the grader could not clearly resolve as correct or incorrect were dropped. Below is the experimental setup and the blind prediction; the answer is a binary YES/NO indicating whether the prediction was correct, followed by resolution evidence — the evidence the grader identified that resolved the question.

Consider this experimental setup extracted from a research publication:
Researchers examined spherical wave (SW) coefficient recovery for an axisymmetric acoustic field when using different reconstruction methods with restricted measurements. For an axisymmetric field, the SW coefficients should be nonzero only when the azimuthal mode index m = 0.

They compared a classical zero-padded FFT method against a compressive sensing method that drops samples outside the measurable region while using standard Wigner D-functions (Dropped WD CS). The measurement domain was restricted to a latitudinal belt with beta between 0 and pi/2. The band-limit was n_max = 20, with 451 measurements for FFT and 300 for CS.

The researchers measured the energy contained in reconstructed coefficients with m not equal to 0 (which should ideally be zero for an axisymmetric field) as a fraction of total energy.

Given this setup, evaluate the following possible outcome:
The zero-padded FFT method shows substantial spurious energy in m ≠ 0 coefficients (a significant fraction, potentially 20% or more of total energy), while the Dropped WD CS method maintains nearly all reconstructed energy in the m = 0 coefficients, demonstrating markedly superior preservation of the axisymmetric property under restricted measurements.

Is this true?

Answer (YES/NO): NO